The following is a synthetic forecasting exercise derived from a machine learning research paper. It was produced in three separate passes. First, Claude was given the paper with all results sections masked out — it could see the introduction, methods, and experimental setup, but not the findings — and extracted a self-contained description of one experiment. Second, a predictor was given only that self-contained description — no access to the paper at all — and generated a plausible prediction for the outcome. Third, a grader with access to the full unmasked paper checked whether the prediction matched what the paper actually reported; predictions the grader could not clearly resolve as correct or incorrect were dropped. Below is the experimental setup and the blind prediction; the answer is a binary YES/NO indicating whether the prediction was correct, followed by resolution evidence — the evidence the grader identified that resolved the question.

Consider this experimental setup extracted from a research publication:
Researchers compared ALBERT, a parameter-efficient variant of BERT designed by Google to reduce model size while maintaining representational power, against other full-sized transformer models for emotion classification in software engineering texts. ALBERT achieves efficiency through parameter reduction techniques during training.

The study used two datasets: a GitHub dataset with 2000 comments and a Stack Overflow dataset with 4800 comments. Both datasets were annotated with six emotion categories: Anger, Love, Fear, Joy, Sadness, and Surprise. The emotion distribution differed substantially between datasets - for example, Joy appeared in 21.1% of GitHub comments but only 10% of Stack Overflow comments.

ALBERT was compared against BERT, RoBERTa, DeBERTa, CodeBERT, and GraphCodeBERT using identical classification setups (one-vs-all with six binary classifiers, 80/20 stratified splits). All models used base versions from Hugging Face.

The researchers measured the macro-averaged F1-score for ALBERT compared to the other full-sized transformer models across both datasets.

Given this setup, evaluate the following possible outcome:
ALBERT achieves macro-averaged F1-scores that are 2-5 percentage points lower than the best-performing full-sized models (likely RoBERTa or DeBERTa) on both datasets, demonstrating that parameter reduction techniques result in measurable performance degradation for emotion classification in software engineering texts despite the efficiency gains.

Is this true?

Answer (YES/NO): NO